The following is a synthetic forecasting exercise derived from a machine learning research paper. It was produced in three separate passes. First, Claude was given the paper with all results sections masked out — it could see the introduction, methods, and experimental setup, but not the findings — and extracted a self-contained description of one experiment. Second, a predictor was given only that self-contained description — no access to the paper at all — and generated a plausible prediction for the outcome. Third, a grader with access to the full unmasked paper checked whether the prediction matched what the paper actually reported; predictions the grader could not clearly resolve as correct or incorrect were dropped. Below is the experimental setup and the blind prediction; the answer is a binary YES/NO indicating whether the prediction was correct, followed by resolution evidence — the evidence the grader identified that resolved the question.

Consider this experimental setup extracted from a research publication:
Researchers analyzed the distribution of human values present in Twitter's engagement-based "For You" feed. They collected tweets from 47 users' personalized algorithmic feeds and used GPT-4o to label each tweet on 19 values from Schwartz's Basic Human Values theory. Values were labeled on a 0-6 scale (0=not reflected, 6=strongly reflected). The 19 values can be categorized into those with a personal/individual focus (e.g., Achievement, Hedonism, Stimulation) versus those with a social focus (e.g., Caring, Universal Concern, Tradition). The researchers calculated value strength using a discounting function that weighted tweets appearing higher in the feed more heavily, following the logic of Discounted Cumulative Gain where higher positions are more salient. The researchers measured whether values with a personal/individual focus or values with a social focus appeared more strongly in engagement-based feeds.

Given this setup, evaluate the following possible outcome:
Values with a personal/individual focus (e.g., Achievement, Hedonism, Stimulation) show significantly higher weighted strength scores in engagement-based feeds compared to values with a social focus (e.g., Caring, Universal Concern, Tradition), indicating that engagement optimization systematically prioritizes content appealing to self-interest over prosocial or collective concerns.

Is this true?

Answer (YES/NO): YES